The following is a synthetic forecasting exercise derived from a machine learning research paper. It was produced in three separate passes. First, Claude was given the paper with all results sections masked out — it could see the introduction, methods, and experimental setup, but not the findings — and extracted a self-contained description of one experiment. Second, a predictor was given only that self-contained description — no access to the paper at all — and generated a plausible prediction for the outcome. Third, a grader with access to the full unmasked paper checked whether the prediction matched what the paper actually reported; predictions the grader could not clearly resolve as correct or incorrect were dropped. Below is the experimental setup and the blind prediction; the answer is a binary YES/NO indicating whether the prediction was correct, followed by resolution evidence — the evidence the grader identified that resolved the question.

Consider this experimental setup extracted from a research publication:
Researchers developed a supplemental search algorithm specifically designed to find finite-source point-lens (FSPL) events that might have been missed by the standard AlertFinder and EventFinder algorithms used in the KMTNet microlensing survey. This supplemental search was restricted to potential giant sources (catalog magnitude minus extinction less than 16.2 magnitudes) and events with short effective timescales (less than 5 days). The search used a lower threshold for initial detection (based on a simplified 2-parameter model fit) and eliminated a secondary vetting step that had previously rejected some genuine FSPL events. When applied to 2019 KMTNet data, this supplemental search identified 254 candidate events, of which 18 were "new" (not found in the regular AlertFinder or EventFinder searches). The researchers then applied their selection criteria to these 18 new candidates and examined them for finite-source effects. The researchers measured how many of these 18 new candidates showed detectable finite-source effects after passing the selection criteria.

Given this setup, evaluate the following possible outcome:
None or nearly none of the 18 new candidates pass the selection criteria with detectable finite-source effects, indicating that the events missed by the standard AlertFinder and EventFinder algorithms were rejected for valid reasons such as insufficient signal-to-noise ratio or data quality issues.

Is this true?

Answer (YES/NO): YES